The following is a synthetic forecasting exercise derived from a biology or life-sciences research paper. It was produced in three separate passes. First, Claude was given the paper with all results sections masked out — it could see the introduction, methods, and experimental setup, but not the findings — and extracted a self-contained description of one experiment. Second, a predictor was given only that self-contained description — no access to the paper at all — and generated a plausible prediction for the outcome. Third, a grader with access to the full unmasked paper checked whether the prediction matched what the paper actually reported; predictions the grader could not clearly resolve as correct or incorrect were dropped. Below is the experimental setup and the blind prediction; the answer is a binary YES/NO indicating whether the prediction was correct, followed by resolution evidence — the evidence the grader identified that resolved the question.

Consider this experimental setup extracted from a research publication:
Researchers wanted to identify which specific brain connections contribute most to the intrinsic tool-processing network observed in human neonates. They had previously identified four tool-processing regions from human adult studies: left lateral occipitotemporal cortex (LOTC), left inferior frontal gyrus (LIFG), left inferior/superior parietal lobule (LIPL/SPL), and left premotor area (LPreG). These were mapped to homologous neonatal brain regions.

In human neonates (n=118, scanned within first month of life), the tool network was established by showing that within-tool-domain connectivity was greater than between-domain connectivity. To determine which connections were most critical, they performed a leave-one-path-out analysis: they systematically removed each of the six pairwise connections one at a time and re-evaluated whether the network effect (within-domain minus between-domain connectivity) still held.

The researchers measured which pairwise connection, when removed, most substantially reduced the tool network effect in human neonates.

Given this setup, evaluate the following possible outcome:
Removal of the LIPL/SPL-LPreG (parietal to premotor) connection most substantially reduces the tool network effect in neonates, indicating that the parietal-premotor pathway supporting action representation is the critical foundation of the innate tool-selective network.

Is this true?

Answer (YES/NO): YES